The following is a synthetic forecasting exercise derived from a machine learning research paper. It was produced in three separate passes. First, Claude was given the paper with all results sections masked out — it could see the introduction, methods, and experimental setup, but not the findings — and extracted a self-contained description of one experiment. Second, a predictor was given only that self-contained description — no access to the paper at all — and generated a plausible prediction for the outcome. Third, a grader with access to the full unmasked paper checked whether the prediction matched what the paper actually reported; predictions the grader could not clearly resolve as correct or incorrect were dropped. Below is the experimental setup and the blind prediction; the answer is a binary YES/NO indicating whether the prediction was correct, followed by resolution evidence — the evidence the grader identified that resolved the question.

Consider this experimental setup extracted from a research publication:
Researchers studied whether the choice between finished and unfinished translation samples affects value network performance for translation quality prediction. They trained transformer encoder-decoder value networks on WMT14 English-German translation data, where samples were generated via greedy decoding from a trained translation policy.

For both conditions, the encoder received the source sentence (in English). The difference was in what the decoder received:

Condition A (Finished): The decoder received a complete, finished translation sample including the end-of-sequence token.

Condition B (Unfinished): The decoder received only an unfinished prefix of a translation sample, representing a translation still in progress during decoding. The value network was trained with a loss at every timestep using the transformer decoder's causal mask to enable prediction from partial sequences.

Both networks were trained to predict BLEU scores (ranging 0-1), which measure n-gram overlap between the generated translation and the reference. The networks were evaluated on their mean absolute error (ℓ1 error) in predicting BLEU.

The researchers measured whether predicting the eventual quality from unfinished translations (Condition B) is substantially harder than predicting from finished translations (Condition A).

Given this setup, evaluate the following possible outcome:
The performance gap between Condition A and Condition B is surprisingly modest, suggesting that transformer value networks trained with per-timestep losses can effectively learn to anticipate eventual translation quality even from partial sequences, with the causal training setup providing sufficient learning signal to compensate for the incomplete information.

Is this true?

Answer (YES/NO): NO